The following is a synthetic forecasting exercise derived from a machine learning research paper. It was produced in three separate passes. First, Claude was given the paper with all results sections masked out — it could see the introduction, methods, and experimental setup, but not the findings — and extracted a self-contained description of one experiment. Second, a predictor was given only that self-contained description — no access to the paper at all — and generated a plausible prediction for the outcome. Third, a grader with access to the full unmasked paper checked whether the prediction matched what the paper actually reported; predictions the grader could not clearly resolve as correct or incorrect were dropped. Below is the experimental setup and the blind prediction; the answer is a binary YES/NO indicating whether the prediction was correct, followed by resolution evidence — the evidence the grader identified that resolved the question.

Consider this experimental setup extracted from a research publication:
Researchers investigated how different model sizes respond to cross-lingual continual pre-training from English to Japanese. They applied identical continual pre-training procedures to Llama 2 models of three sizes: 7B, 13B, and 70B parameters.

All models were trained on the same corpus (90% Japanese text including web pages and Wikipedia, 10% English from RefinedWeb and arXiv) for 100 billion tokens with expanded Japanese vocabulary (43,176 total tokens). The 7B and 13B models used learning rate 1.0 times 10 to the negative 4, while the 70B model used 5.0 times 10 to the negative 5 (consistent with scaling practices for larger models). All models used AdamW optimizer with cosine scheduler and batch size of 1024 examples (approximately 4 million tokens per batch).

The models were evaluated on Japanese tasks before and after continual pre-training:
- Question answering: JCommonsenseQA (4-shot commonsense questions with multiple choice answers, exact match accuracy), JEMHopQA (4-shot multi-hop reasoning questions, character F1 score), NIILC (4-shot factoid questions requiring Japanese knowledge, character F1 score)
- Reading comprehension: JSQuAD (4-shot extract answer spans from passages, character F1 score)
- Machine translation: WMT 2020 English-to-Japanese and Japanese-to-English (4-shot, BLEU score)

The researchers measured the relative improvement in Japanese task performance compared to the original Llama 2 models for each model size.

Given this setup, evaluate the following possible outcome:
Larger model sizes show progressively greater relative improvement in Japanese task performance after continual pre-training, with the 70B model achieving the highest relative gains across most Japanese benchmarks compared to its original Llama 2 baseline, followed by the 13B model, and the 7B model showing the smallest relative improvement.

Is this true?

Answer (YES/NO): NO